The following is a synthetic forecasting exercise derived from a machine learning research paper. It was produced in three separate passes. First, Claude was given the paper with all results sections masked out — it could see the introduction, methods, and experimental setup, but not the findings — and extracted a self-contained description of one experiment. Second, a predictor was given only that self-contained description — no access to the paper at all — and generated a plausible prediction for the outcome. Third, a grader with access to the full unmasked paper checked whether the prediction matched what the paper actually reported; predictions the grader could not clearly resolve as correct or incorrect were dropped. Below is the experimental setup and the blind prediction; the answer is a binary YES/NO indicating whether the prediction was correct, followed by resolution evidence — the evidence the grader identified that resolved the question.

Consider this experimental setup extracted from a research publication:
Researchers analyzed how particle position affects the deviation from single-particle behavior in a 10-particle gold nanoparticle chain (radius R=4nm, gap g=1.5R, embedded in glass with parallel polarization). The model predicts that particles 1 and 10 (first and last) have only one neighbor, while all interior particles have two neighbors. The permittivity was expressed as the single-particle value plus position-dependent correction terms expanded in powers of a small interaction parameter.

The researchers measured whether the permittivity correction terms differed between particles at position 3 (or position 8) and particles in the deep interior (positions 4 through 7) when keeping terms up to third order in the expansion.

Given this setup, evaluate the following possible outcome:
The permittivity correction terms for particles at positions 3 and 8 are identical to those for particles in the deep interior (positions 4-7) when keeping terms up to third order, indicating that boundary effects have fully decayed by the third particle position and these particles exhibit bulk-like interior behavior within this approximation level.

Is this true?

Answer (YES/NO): NO